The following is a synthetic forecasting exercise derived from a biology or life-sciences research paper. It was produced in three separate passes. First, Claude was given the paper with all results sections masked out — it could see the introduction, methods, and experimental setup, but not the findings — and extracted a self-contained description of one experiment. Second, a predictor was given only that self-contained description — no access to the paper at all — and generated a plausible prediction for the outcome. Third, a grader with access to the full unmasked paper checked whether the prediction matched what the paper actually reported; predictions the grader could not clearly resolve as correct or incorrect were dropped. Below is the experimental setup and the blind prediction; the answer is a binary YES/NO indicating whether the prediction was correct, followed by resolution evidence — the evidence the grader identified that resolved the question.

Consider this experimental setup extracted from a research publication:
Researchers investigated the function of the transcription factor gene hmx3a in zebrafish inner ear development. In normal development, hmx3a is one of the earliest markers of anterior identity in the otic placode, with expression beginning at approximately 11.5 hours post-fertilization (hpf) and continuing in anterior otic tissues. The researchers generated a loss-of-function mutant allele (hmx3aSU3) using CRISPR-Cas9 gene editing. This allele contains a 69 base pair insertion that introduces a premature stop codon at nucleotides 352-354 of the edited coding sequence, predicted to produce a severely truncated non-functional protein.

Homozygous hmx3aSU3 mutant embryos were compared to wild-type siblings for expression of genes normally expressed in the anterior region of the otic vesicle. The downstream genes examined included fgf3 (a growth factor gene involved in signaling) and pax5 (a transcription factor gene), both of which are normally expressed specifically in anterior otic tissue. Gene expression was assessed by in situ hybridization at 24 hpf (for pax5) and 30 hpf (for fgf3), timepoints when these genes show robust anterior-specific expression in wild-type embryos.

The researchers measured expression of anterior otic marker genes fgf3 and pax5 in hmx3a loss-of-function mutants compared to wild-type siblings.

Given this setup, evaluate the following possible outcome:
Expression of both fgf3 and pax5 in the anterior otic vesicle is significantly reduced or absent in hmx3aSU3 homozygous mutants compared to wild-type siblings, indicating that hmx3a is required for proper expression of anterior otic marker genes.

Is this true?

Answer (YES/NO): YES